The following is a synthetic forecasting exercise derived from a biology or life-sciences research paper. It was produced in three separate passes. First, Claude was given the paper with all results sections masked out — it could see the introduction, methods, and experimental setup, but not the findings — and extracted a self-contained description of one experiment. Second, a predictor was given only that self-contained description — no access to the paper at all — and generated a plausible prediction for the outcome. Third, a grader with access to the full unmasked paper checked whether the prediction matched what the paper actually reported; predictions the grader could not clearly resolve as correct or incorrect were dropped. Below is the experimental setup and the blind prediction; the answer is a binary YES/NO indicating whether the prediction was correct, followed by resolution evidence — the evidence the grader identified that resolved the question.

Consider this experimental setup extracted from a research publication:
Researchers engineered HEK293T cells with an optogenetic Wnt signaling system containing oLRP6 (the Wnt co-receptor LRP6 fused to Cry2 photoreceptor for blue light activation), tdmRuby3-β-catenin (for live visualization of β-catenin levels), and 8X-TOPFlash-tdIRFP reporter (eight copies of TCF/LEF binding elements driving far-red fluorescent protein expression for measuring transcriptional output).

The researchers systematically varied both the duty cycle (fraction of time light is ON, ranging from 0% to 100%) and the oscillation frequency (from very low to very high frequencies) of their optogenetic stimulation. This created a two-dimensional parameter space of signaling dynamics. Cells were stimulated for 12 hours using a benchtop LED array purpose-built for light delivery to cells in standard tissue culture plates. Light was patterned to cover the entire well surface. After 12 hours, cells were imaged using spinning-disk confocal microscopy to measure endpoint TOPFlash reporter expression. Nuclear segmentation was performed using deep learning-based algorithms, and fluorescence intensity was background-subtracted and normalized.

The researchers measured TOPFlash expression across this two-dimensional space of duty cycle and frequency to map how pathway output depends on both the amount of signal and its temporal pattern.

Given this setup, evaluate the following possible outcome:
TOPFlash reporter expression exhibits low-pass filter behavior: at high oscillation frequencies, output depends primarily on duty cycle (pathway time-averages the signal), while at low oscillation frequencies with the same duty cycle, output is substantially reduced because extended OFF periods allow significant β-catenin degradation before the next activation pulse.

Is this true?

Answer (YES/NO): NO